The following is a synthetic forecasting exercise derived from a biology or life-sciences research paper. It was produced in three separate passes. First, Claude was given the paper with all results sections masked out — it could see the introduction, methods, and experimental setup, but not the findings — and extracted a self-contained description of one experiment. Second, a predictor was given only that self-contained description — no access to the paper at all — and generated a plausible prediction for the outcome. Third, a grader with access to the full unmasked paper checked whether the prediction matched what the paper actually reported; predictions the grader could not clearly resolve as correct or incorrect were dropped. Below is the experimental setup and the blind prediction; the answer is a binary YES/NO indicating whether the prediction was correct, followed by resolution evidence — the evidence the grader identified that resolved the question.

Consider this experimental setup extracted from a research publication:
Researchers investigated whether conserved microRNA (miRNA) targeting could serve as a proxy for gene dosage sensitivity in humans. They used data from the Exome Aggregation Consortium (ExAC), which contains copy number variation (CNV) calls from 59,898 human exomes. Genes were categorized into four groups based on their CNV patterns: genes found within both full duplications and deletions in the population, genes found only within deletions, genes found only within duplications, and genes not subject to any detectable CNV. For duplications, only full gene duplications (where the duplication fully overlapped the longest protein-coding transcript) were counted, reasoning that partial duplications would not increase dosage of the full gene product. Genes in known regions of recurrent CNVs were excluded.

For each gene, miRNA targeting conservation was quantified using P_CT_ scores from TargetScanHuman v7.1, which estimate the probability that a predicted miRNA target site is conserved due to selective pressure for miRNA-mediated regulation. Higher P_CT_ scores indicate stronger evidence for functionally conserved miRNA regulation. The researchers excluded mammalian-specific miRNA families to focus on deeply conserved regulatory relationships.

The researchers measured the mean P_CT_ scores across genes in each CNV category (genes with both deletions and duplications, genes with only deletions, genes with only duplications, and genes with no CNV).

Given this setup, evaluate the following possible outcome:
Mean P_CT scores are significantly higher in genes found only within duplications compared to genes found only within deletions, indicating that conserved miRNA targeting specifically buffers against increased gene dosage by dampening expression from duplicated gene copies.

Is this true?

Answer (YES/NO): NO